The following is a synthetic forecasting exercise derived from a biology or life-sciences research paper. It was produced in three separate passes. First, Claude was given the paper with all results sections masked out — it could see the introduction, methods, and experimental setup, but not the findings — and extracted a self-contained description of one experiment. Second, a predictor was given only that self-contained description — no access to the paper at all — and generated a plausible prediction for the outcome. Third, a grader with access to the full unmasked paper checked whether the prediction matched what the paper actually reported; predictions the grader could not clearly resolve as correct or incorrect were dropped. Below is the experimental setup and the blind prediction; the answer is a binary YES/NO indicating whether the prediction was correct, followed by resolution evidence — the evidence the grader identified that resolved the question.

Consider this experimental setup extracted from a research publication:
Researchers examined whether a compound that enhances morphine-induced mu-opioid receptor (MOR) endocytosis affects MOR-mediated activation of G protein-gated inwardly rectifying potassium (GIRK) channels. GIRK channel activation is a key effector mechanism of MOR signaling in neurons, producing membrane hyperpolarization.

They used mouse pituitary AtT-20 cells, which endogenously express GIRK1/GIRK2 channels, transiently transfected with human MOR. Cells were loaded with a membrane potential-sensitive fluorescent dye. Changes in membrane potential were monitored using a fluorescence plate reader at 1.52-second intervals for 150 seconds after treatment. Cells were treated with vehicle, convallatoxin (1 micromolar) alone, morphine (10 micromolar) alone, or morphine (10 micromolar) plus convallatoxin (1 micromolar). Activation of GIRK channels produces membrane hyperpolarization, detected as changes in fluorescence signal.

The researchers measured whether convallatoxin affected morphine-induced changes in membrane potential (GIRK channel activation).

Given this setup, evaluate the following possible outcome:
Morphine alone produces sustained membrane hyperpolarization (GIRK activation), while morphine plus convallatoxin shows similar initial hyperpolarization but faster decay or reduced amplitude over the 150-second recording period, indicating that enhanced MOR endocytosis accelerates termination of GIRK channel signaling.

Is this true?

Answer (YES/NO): NO